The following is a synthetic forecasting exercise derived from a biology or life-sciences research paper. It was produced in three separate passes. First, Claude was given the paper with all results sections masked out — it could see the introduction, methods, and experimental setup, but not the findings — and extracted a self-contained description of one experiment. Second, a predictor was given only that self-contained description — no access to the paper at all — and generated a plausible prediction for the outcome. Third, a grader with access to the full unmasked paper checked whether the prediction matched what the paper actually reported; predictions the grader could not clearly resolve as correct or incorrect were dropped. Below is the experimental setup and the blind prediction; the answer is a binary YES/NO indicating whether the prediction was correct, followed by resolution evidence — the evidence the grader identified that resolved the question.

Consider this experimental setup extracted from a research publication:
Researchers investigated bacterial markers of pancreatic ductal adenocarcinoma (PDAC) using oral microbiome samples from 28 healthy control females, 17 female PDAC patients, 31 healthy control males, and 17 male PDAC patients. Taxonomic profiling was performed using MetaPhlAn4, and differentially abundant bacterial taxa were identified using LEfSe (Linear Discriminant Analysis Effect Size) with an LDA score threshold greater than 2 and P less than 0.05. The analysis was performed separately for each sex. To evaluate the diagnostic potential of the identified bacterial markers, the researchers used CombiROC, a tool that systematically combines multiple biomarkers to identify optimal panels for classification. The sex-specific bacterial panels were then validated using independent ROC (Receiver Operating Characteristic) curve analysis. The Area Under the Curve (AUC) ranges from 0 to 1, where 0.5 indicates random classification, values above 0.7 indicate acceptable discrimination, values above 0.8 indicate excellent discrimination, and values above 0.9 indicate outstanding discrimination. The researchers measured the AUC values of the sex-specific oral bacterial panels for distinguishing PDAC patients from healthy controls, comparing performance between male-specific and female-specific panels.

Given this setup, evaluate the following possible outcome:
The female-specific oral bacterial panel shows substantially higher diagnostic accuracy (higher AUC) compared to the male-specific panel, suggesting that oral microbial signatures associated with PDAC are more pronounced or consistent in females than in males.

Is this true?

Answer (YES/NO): NO